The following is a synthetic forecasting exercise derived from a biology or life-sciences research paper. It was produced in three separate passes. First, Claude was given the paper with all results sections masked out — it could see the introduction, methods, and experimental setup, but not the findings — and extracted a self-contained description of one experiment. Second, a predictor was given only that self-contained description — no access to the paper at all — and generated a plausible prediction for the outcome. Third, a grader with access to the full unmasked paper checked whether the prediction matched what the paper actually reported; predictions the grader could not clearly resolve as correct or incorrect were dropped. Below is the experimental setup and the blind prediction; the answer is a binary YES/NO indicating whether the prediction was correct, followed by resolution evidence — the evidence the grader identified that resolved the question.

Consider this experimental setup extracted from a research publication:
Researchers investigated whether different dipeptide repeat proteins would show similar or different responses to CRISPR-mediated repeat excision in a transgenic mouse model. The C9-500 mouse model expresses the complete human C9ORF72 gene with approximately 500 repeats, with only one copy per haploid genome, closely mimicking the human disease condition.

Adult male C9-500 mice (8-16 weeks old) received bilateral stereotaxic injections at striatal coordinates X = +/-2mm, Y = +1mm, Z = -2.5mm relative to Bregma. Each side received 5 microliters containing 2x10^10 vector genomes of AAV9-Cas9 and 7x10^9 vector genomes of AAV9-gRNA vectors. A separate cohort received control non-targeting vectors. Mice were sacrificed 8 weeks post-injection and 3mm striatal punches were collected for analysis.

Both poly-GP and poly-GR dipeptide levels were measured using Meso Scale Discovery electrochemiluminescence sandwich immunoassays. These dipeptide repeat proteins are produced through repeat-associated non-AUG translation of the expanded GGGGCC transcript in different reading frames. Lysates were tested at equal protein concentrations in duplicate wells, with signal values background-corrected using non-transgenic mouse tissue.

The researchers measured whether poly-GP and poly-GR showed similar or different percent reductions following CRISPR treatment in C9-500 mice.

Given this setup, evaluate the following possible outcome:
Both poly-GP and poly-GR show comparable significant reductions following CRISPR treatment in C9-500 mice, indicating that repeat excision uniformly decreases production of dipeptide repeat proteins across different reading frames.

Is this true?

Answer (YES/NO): NO